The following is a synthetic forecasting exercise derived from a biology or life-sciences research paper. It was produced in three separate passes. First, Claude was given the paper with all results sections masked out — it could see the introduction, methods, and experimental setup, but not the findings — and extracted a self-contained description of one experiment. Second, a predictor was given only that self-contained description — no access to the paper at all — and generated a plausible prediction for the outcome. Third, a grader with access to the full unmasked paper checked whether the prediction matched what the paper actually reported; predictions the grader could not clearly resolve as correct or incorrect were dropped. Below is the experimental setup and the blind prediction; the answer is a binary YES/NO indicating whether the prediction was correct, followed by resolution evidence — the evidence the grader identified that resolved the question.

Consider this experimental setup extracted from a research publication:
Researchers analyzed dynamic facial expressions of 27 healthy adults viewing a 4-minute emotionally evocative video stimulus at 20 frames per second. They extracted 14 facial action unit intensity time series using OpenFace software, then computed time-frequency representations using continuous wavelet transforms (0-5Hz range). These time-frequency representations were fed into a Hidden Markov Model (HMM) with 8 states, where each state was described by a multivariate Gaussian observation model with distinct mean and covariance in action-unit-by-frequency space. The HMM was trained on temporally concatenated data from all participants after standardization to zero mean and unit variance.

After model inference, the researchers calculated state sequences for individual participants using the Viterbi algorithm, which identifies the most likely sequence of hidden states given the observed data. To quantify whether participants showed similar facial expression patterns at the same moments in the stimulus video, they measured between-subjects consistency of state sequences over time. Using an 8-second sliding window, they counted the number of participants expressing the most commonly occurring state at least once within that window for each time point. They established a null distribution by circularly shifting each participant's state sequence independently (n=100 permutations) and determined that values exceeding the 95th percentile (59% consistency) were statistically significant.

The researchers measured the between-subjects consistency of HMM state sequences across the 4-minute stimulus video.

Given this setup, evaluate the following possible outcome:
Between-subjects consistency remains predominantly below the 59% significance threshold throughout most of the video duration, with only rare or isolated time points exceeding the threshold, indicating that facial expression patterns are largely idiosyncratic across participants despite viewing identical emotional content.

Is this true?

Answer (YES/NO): NO